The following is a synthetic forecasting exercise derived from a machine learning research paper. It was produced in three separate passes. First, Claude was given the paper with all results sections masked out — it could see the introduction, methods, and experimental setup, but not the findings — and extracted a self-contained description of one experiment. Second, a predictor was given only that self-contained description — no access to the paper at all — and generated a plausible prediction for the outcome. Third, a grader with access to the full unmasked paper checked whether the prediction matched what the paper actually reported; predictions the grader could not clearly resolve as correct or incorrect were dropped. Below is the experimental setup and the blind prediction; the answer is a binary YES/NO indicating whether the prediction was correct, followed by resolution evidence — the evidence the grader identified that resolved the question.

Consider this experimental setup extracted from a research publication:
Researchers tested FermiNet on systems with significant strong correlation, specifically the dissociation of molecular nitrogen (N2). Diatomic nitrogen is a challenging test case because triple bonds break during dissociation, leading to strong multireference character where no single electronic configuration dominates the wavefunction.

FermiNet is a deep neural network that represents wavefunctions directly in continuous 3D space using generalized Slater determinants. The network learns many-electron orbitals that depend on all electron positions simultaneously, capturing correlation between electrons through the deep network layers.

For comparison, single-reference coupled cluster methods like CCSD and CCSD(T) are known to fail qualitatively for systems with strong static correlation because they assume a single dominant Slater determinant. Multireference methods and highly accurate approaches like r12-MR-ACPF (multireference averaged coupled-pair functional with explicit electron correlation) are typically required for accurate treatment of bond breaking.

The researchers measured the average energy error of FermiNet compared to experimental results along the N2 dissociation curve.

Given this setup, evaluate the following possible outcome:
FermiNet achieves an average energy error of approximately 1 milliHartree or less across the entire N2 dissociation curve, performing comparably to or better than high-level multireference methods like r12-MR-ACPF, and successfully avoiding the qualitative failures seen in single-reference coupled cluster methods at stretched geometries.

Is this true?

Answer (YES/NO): NO